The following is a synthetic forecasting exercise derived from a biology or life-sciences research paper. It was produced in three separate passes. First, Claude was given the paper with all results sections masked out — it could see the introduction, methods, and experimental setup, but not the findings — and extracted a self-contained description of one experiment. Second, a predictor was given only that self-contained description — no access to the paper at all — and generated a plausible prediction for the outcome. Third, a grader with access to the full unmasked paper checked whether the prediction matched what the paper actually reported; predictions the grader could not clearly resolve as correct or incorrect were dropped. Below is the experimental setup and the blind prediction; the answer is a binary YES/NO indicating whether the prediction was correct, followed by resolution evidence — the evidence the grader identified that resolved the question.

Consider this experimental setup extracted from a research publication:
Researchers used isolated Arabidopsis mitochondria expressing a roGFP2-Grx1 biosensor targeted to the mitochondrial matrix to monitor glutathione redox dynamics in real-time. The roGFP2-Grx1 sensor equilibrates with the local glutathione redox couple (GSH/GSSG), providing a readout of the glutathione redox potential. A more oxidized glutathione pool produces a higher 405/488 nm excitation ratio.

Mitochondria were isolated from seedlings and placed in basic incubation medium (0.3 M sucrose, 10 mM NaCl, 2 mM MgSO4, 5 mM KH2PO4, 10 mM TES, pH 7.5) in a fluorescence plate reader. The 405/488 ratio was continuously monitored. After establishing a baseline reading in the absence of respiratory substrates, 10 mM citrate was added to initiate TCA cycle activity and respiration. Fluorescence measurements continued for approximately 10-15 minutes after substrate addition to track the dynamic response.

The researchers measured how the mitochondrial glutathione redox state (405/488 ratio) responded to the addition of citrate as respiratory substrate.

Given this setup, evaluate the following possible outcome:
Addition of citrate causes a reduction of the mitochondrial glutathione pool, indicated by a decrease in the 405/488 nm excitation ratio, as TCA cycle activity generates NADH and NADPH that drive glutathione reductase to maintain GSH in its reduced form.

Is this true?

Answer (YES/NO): YES